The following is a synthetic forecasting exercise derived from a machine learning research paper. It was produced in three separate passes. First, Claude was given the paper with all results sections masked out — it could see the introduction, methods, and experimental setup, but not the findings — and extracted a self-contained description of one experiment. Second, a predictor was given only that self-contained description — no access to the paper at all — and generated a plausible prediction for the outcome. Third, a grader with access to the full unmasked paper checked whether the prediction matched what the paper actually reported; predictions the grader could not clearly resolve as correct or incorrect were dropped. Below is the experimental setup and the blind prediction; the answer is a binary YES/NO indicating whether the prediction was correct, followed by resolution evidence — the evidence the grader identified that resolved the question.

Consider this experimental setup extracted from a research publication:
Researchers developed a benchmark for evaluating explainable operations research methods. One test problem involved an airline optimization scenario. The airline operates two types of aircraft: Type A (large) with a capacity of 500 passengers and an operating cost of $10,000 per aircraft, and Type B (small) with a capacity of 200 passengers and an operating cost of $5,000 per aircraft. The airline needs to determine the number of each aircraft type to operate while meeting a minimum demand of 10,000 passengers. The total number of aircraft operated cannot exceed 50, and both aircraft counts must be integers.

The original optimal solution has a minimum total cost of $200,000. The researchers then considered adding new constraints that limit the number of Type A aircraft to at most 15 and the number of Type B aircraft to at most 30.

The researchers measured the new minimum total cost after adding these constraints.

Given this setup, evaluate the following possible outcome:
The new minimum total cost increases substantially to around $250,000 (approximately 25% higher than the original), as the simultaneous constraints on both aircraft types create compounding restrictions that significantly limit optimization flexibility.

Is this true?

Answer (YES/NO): NO